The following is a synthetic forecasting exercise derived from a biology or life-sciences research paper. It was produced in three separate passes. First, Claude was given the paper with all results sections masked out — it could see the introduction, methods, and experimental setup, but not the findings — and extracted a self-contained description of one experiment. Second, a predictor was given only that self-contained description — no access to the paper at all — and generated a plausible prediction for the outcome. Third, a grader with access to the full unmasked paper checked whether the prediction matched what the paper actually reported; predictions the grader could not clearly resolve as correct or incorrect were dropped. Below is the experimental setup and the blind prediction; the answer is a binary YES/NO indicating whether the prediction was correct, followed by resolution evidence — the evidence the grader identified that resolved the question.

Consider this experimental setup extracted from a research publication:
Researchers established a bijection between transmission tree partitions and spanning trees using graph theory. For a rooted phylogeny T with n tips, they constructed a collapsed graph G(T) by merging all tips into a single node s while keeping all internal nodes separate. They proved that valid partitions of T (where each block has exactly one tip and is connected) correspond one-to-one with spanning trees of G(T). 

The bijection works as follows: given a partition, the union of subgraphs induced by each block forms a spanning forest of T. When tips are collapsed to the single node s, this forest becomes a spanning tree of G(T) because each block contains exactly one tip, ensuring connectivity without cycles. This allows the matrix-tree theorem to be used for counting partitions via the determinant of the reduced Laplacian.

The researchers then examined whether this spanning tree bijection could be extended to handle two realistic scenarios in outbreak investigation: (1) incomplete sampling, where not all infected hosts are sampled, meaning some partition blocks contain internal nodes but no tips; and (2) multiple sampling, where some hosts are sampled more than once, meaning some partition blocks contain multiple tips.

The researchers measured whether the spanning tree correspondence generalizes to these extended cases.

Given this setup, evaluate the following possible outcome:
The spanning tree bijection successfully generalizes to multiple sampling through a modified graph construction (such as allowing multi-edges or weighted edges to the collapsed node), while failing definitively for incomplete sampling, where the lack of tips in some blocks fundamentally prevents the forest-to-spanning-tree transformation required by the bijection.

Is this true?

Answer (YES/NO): NO